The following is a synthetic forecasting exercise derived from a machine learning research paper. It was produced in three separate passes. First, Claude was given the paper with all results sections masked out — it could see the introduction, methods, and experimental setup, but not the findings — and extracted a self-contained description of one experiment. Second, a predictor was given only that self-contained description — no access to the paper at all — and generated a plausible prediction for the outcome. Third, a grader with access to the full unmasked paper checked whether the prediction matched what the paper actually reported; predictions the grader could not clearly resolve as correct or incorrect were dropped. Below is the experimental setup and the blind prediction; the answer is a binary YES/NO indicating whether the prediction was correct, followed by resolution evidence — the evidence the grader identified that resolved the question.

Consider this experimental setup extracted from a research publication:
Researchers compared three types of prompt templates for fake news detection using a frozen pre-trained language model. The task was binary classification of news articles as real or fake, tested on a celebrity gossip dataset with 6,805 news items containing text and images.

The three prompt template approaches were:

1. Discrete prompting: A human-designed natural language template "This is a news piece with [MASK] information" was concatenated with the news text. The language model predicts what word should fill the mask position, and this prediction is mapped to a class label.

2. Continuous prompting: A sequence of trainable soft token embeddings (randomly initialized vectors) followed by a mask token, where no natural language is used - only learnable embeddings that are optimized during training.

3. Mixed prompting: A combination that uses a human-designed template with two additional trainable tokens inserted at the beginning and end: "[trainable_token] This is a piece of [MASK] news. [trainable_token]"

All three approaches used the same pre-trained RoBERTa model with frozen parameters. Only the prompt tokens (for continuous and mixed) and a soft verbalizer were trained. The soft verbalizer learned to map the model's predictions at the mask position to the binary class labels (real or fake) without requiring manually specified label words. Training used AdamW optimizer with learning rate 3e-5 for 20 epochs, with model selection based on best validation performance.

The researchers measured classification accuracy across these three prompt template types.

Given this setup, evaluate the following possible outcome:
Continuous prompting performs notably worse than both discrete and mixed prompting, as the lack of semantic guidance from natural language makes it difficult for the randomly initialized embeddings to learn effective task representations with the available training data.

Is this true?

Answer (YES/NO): NO